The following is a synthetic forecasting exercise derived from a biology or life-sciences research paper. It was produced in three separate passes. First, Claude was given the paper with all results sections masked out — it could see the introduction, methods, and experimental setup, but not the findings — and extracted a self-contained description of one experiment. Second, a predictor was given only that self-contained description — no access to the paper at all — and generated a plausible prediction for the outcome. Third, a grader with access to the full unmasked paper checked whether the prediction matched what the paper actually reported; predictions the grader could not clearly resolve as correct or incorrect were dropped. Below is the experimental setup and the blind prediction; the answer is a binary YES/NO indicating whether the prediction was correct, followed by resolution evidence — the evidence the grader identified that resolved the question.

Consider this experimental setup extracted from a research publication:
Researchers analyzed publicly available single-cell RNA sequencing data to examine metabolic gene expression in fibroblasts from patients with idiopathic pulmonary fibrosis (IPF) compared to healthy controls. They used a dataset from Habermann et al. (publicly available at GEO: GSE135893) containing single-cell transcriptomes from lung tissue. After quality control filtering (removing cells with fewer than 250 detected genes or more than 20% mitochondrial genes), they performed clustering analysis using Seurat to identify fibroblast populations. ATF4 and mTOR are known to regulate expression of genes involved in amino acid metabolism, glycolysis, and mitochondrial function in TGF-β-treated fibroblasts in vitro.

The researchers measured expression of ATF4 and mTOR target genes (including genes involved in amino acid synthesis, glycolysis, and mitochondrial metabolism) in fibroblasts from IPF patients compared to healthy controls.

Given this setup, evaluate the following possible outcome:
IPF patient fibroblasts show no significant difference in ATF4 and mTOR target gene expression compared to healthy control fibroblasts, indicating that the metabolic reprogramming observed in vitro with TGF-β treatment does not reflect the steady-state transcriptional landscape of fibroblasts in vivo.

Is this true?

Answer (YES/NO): NO